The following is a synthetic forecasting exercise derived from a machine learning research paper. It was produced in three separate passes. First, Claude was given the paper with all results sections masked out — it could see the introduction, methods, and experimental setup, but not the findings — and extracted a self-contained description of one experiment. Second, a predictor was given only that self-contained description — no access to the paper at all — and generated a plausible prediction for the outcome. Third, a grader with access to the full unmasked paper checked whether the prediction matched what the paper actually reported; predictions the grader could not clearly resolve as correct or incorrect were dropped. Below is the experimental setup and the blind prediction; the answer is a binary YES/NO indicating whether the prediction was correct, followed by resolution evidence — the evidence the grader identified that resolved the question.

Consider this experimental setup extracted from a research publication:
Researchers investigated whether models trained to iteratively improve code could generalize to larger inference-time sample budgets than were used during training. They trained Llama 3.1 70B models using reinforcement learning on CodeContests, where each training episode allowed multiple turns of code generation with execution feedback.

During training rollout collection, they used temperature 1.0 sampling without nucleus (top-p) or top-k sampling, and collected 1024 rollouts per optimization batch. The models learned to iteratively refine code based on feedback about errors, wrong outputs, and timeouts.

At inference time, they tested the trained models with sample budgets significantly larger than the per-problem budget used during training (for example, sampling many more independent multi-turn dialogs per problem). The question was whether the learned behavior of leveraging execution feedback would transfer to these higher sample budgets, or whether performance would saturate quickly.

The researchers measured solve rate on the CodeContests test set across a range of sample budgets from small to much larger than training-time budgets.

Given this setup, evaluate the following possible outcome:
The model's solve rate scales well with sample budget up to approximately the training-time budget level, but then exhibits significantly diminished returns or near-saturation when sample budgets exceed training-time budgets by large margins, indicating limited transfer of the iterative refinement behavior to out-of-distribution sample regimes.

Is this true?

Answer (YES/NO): NO